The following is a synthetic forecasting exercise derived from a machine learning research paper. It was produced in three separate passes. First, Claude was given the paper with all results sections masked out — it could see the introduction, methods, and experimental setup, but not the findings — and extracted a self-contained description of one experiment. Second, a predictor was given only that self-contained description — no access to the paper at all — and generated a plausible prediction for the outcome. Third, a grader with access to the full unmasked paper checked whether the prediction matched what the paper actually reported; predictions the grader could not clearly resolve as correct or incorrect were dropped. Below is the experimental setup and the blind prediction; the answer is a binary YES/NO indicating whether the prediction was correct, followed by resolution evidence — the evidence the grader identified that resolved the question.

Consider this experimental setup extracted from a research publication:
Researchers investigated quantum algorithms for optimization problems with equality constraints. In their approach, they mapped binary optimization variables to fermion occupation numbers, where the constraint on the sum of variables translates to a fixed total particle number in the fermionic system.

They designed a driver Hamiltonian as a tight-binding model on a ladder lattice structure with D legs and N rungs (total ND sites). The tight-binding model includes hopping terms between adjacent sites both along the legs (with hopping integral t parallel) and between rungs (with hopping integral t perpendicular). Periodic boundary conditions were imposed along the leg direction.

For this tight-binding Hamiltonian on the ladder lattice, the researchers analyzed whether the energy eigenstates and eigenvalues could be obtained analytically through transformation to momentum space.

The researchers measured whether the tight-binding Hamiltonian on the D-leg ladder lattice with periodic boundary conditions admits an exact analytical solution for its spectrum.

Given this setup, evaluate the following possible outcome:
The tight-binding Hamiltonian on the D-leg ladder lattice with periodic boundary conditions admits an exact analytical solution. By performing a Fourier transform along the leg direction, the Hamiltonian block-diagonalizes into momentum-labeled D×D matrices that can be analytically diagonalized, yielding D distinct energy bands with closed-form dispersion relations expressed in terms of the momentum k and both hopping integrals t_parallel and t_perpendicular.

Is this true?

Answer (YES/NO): YES